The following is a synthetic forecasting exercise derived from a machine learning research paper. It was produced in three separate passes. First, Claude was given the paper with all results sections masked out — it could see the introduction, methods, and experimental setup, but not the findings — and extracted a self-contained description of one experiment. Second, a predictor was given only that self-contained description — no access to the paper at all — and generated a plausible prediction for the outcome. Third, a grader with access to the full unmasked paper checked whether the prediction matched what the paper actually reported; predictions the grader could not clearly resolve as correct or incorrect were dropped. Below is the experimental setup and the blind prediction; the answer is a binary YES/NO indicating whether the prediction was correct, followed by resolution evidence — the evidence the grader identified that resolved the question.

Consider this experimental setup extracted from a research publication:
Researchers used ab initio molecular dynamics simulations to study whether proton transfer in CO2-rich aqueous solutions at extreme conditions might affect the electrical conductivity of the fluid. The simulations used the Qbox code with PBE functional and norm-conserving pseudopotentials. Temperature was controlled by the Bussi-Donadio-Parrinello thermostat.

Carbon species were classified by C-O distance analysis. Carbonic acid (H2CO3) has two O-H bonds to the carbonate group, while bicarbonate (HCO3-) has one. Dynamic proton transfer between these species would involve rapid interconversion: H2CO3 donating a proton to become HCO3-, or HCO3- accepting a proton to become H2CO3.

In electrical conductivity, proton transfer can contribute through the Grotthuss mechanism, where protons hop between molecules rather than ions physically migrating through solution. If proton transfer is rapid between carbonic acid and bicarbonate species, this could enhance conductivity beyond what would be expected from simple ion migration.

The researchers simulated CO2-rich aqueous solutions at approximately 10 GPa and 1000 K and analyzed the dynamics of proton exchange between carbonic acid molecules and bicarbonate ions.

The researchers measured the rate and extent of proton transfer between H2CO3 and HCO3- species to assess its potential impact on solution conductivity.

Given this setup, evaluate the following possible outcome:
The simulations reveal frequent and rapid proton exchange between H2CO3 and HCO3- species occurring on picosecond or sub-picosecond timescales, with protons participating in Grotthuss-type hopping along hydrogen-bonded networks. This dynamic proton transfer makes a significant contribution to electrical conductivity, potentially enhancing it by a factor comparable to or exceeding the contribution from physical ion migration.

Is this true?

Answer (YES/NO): NO